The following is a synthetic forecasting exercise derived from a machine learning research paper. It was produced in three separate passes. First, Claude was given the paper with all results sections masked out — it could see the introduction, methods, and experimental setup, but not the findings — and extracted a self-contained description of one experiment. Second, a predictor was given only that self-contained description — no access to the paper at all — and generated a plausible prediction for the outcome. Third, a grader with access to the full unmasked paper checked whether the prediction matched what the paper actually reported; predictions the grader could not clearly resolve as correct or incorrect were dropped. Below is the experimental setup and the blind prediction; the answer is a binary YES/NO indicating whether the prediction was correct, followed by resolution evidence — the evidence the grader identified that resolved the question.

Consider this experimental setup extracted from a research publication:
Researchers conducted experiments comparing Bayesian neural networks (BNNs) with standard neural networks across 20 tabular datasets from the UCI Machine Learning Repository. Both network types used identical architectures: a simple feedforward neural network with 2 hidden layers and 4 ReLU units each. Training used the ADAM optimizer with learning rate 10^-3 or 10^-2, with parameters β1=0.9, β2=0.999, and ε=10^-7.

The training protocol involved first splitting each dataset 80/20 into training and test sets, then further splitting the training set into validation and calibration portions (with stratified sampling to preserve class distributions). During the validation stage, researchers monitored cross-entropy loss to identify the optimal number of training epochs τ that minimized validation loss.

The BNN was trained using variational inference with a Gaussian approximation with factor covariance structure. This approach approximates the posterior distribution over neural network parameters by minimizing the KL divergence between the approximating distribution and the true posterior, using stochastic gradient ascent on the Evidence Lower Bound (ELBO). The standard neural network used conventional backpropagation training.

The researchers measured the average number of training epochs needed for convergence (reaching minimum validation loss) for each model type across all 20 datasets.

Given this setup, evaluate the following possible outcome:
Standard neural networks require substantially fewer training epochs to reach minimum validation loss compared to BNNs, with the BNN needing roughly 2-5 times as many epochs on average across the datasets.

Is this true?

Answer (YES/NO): YES